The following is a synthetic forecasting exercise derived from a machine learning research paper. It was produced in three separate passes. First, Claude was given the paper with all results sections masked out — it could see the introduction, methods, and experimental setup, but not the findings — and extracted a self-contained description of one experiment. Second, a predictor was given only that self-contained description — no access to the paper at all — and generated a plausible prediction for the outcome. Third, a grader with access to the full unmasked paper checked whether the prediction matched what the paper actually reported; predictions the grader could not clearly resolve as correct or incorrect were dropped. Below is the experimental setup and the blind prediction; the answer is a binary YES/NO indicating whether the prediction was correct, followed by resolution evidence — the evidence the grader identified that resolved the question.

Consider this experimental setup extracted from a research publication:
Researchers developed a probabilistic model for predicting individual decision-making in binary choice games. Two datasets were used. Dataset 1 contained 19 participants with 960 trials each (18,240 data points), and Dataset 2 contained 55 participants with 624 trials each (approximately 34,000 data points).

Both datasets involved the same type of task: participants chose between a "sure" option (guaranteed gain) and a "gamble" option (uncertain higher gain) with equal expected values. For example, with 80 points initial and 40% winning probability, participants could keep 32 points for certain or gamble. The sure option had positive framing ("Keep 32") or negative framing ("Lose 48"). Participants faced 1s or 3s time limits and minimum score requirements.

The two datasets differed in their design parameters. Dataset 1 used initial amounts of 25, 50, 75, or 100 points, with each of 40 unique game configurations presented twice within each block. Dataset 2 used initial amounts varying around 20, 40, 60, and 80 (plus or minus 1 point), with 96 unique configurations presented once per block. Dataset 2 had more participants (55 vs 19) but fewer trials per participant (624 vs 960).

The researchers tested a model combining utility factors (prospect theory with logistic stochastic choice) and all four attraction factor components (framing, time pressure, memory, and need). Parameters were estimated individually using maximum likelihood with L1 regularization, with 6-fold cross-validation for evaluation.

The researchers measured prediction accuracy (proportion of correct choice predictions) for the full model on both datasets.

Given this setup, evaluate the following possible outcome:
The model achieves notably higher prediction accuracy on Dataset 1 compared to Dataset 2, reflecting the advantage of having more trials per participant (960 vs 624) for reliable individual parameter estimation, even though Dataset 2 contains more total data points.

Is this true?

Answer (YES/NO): YES